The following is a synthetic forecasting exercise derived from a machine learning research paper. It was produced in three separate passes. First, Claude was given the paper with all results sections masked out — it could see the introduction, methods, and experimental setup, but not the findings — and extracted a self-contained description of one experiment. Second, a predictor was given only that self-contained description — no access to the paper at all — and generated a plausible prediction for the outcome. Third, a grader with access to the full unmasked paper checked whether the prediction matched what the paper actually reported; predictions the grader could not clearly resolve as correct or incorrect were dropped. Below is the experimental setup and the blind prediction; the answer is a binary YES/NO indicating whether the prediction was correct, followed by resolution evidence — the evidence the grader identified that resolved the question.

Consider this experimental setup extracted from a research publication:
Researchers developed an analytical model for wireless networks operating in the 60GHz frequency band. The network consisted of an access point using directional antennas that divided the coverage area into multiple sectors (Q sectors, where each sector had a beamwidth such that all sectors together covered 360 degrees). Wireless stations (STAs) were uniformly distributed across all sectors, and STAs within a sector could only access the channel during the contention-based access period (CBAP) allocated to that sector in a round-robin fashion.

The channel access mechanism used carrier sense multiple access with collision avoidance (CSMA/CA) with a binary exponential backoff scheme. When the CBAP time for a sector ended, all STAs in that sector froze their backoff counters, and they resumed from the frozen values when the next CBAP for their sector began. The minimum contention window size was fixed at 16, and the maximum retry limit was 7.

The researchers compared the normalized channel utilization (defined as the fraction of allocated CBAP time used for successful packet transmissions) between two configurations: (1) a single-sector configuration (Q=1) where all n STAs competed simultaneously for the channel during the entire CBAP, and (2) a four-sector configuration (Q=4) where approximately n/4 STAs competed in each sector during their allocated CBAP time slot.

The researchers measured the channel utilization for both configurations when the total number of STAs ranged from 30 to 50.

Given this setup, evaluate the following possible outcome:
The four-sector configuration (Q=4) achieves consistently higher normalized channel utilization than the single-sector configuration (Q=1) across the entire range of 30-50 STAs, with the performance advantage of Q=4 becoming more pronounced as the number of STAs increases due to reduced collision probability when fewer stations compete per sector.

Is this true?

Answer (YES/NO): YES